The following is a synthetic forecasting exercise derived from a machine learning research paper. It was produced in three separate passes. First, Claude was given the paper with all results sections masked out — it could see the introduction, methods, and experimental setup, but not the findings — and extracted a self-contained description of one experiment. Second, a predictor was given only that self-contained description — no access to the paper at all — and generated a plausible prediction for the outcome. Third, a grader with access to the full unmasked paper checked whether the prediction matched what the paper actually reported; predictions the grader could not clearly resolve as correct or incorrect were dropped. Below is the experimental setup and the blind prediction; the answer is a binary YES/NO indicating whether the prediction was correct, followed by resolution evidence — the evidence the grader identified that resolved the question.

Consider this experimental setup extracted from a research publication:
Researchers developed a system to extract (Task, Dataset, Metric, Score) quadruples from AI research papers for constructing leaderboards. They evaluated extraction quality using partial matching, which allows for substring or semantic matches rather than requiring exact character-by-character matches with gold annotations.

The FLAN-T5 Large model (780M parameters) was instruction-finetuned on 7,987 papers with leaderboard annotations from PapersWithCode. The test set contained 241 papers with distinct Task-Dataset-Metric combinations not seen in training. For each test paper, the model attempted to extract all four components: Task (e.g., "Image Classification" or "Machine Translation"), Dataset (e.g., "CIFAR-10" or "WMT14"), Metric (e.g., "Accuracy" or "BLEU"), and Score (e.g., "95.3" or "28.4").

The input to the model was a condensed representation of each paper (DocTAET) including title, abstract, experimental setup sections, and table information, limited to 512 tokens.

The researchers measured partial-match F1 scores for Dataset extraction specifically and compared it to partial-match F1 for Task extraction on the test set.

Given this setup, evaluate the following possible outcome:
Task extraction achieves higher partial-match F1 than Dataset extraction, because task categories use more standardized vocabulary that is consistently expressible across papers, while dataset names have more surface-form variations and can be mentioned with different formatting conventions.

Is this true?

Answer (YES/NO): YES